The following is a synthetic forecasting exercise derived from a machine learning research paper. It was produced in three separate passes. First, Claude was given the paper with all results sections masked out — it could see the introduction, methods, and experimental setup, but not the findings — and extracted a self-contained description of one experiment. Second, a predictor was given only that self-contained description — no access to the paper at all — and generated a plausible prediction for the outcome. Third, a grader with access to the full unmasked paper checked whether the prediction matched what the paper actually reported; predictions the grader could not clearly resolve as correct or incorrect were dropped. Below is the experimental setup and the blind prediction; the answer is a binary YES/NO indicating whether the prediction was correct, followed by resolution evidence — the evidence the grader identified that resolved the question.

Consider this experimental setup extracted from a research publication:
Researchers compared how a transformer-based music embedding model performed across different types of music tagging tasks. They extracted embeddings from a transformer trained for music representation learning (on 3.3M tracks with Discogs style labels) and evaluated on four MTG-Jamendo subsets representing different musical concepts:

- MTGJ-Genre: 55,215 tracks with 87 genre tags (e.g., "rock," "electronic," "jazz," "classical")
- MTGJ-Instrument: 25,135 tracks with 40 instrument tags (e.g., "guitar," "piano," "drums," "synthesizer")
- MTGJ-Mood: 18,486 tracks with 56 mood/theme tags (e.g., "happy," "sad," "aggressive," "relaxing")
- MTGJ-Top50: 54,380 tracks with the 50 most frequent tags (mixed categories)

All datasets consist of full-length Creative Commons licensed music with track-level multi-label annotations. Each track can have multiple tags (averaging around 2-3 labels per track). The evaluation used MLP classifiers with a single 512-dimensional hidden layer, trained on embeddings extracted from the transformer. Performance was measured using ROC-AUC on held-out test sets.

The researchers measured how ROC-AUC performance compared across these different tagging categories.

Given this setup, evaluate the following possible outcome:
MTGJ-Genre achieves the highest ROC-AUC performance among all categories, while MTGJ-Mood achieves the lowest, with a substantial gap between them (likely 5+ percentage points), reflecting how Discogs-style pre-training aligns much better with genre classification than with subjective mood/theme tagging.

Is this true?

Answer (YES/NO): YES